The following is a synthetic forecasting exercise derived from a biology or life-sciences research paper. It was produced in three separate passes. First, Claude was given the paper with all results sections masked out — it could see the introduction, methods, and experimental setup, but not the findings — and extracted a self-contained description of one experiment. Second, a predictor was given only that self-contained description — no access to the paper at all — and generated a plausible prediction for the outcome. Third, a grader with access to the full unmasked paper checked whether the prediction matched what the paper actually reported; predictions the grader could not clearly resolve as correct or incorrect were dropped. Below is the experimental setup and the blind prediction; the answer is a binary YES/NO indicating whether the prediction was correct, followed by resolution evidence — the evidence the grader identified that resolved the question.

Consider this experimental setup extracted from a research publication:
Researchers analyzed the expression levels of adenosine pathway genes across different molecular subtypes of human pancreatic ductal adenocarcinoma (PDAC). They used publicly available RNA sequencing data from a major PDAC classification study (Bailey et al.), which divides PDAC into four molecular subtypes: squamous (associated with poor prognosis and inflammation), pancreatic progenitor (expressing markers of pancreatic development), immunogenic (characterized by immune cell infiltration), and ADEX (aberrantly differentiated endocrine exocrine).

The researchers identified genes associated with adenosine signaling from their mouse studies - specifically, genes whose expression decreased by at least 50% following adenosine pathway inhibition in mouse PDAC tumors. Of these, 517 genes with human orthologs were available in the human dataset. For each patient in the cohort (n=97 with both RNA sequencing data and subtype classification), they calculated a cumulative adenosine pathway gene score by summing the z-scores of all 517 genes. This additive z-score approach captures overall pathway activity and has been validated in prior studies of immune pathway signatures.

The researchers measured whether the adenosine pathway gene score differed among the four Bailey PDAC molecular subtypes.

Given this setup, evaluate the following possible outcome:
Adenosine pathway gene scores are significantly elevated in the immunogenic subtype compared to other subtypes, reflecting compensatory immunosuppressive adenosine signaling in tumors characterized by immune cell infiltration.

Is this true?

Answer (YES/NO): NO